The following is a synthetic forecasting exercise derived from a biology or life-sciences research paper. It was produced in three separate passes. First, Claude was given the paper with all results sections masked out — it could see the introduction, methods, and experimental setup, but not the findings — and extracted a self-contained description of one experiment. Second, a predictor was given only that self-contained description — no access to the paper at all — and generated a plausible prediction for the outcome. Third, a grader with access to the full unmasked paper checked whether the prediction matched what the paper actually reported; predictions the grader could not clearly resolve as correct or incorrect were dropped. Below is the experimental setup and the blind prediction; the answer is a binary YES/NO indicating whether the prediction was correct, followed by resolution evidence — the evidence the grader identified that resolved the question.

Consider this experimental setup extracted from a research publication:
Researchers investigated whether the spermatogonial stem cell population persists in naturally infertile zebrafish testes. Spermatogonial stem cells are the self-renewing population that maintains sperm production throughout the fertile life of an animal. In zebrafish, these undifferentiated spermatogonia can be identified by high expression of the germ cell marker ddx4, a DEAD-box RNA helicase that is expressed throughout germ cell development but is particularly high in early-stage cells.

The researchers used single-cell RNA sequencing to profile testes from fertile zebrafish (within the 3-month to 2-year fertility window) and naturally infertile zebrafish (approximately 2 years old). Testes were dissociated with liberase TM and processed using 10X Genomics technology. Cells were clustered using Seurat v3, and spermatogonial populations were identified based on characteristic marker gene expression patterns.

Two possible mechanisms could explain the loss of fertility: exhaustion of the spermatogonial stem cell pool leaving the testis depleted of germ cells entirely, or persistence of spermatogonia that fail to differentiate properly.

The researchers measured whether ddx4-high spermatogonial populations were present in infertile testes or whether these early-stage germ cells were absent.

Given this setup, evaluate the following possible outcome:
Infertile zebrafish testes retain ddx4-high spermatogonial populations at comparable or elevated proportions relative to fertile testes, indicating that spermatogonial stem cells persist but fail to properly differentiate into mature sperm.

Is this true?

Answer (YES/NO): YES